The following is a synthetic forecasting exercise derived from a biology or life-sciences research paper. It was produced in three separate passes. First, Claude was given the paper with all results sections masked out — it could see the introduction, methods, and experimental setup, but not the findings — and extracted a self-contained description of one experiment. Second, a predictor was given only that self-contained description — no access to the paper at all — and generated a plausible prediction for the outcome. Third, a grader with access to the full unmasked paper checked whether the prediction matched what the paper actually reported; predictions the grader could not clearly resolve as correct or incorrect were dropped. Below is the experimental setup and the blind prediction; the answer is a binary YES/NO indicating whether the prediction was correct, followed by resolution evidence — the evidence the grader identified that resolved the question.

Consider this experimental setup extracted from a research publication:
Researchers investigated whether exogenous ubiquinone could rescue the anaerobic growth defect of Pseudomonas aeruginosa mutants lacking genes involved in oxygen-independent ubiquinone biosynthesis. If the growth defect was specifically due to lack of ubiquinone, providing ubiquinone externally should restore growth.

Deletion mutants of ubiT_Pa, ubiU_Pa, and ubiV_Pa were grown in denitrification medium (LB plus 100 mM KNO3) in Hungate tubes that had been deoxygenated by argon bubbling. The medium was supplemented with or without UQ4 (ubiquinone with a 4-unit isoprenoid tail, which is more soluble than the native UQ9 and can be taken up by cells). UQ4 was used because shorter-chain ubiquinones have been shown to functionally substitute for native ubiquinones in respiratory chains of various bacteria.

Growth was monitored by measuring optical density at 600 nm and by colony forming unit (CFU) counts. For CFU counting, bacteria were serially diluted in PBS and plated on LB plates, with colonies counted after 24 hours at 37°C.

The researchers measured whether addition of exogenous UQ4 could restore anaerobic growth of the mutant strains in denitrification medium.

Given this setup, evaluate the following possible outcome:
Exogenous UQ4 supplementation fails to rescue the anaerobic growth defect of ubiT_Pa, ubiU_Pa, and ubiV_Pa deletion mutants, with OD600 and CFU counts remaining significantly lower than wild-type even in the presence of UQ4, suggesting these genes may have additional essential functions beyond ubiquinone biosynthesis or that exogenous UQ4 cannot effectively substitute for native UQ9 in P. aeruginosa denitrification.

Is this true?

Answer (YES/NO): NO